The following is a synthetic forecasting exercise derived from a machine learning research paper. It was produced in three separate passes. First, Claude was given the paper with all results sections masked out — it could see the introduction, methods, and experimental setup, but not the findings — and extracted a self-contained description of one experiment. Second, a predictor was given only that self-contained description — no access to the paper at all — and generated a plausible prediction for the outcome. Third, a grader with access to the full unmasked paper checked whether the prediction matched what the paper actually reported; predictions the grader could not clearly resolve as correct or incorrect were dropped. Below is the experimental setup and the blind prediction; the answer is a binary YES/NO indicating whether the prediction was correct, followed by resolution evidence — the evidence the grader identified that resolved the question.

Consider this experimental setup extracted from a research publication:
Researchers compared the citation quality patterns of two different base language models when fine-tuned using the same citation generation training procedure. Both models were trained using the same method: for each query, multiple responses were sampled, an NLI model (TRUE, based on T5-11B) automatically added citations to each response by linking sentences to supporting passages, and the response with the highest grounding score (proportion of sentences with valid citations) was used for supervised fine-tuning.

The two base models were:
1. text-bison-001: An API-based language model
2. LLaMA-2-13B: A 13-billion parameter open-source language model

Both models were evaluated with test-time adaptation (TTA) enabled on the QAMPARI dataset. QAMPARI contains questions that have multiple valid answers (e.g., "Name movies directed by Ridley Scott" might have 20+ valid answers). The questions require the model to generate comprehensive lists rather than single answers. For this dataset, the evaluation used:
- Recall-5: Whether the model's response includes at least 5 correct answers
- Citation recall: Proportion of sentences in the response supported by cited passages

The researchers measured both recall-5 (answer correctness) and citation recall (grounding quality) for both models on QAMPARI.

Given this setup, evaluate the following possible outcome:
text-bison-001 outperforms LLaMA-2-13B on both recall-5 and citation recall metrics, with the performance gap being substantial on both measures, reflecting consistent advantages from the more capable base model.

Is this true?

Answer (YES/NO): NO